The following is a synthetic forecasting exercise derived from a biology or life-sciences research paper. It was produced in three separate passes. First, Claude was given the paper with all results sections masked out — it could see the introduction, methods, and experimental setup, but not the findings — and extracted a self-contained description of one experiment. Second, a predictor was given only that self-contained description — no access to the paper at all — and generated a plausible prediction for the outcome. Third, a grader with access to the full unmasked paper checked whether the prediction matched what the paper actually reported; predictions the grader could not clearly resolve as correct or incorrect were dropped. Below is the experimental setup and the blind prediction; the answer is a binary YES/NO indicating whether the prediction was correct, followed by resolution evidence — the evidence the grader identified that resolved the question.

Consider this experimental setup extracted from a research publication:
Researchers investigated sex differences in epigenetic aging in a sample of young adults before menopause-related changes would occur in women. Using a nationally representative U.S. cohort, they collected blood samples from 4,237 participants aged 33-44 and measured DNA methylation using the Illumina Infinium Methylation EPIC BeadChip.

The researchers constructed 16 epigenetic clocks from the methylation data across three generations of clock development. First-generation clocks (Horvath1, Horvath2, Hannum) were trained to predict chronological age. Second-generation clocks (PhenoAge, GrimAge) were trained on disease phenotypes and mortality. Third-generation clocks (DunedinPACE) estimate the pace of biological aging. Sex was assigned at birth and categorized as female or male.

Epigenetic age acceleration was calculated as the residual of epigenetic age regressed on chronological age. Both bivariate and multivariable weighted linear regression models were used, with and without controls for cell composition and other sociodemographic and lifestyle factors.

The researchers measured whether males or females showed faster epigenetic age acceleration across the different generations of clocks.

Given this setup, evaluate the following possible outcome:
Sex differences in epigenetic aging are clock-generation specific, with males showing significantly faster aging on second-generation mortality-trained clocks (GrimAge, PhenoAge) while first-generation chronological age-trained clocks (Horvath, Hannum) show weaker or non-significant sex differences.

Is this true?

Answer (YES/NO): NO